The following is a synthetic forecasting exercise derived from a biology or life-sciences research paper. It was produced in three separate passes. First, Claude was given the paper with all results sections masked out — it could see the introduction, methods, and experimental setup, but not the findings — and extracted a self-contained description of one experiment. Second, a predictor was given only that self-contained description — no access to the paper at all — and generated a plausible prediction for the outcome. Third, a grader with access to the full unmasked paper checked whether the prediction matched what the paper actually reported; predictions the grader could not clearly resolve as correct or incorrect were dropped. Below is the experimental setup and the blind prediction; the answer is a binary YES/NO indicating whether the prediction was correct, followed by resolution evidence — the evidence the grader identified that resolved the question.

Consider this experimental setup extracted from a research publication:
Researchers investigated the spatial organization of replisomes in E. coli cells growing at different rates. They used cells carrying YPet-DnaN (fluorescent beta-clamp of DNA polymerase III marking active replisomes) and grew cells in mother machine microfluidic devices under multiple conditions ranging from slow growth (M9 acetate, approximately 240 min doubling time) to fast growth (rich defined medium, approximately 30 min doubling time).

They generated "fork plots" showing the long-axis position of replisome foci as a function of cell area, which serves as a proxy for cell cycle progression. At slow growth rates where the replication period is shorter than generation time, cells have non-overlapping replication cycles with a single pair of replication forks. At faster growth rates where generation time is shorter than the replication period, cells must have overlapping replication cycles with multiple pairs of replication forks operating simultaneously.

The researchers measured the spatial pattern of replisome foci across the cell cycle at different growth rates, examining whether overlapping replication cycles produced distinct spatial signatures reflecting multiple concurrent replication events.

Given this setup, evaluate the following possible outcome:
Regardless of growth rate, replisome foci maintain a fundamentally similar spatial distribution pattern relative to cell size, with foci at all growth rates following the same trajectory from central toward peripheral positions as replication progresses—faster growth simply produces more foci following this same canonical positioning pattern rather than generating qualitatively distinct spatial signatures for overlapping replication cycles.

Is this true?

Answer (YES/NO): YES